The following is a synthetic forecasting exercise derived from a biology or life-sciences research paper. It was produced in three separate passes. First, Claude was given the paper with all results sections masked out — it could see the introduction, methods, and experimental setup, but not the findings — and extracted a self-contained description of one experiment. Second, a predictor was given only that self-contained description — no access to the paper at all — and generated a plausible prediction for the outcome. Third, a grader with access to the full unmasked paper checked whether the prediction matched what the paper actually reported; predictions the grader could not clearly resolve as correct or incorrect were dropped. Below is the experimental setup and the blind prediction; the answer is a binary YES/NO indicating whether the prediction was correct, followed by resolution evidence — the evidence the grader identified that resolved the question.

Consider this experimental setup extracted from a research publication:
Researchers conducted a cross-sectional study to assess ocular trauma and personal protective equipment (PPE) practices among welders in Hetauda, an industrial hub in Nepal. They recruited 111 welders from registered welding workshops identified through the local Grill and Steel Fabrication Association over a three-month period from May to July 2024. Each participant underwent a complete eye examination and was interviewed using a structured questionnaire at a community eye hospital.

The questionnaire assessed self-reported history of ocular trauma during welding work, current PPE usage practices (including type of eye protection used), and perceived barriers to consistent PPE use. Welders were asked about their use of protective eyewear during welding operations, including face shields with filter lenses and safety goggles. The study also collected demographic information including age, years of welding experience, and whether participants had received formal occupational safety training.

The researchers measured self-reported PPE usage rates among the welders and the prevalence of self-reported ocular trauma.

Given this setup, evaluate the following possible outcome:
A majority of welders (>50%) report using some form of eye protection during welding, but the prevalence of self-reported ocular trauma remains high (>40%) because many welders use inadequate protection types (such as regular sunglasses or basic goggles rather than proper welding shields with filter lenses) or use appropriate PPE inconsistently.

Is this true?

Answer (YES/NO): YES